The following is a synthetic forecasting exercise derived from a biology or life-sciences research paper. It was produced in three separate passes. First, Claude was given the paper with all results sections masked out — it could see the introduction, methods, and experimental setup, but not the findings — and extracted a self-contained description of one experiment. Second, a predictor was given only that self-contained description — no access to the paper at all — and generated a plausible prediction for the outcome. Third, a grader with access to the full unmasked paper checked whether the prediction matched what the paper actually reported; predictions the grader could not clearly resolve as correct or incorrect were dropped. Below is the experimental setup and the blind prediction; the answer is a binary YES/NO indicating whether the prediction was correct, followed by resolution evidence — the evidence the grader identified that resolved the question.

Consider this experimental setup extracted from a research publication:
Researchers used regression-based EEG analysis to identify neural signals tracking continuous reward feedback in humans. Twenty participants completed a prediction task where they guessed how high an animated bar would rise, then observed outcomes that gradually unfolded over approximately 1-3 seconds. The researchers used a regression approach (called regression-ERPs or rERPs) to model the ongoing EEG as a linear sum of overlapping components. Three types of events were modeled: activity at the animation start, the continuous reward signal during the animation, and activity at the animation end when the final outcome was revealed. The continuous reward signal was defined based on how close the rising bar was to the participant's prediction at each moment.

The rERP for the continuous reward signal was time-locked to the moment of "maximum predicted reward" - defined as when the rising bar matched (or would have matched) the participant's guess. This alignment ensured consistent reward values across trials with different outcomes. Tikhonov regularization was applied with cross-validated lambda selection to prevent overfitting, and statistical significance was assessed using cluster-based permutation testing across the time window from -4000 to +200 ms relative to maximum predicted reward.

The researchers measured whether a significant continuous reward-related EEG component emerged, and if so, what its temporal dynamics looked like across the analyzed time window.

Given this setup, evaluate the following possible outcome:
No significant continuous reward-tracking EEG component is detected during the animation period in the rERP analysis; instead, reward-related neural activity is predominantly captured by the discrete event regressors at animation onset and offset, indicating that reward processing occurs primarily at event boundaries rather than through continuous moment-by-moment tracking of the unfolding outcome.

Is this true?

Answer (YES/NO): NO